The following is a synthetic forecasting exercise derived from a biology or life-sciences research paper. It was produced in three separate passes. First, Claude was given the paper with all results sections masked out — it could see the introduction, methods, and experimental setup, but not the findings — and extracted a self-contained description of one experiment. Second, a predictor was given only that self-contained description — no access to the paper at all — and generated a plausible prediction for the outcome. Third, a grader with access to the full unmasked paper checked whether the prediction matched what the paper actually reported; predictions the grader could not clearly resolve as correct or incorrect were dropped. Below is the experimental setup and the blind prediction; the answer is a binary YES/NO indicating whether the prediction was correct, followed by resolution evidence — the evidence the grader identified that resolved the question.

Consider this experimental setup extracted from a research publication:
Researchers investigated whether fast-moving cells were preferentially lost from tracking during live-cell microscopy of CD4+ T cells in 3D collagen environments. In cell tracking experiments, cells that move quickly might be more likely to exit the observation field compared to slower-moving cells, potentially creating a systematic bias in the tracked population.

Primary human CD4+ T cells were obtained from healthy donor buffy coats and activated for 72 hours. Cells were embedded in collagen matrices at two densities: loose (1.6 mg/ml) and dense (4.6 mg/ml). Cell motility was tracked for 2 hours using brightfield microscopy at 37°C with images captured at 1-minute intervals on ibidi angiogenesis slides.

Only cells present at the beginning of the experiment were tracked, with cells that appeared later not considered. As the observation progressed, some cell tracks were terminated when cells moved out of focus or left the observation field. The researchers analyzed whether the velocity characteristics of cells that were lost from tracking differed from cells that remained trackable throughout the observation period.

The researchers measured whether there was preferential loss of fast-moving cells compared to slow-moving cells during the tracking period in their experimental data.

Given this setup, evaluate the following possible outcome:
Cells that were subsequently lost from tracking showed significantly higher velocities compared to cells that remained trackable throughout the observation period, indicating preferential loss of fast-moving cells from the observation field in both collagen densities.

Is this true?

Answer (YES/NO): NO